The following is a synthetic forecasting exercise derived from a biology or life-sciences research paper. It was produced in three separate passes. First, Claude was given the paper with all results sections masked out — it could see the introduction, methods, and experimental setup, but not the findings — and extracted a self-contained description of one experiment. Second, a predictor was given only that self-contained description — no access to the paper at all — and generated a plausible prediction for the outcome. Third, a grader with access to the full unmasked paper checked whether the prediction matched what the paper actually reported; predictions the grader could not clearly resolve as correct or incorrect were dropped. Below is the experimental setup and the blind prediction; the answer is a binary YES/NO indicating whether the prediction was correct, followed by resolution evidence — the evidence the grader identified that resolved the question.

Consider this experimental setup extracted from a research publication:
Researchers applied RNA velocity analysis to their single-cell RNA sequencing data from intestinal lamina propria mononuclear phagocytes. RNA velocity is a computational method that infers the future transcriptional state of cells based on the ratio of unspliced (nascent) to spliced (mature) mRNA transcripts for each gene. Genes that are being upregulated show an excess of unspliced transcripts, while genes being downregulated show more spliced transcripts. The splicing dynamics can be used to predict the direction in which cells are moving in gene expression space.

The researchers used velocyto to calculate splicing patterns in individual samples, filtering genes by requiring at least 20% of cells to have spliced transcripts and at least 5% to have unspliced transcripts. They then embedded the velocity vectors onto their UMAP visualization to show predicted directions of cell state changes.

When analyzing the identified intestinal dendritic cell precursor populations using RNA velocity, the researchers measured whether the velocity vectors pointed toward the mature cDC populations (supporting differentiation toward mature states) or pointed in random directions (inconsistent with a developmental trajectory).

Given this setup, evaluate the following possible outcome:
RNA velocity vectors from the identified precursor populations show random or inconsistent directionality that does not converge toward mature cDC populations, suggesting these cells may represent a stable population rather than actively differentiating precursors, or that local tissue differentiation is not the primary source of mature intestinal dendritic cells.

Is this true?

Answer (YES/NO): NO